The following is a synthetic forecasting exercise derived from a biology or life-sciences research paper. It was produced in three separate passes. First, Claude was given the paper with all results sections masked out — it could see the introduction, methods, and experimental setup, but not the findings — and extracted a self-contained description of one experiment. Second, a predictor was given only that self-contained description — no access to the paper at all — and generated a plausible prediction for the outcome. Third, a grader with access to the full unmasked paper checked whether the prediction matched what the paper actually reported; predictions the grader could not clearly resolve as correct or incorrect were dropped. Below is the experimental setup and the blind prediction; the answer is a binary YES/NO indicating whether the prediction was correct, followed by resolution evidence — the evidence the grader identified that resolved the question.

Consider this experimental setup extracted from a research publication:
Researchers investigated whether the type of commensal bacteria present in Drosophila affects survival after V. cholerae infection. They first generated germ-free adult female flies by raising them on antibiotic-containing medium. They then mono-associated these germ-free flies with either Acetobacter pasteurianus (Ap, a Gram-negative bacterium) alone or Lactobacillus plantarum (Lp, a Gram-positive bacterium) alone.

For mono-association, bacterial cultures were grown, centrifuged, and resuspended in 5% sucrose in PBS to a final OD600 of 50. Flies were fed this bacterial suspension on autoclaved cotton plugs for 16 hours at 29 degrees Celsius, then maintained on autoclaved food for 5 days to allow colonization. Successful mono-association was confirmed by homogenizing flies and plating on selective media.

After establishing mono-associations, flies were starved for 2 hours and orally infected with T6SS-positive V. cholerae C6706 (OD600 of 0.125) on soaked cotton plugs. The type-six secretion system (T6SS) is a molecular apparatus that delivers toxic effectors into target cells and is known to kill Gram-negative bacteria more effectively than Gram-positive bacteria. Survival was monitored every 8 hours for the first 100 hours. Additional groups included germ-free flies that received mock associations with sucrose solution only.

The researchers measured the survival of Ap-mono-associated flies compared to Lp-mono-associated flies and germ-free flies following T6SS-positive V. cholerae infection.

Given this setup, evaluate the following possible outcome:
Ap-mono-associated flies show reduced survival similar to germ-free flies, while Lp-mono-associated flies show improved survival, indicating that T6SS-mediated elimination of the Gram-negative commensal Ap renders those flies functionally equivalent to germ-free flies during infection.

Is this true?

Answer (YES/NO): NO